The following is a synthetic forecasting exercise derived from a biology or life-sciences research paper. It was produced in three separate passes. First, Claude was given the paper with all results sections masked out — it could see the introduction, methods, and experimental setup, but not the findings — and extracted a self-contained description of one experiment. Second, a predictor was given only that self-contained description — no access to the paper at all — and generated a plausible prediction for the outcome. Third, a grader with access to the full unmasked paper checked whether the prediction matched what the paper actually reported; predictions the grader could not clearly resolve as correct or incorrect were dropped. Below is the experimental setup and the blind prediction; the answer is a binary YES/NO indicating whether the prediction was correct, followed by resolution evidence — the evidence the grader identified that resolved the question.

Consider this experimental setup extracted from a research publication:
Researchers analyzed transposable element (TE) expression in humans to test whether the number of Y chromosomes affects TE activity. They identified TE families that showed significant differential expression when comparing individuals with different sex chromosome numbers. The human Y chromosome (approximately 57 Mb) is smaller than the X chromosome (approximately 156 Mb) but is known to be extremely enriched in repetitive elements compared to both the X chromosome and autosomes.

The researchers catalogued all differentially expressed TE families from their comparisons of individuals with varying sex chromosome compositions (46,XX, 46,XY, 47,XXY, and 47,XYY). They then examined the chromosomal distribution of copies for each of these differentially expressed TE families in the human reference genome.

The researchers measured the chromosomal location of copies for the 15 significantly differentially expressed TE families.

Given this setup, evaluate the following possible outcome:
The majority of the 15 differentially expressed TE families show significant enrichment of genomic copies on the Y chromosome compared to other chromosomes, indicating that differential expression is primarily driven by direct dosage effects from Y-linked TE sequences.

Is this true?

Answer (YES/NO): NO